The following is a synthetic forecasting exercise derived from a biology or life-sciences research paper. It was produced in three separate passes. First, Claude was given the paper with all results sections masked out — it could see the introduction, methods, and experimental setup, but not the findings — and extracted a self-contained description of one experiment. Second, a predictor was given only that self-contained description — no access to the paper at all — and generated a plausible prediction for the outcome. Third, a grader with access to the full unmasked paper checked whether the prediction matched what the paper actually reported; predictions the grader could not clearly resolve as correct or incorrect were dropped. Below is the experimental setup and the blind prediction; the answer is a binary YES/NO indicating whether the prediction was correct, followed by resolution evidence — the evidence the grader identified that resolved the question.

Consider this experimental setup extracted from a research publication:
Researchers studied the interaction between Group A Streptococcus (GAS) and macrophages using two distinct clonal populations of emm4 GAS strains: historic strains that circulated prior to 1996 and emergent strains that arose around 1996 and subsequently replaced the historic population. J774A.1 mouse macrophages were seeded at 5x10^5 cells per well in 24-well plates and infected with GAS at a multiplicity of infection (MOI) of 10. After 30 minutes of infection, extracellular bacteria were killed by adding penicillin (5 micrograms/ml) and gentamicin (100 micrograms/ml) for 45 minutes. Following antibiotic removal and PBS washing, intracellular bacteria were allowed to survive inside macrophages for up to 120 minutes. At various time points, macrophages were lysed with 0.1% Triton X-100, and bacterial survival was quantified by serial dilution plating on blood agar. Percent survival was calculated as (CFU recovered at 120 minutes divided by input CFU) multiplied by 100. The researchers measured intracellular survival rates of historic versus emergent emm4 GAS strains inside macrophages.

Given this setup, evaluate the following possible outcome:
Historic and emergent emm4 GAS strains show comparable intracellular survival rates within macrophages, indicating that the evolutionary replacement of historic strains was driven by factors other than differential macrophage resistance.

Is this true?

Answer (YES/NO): NO